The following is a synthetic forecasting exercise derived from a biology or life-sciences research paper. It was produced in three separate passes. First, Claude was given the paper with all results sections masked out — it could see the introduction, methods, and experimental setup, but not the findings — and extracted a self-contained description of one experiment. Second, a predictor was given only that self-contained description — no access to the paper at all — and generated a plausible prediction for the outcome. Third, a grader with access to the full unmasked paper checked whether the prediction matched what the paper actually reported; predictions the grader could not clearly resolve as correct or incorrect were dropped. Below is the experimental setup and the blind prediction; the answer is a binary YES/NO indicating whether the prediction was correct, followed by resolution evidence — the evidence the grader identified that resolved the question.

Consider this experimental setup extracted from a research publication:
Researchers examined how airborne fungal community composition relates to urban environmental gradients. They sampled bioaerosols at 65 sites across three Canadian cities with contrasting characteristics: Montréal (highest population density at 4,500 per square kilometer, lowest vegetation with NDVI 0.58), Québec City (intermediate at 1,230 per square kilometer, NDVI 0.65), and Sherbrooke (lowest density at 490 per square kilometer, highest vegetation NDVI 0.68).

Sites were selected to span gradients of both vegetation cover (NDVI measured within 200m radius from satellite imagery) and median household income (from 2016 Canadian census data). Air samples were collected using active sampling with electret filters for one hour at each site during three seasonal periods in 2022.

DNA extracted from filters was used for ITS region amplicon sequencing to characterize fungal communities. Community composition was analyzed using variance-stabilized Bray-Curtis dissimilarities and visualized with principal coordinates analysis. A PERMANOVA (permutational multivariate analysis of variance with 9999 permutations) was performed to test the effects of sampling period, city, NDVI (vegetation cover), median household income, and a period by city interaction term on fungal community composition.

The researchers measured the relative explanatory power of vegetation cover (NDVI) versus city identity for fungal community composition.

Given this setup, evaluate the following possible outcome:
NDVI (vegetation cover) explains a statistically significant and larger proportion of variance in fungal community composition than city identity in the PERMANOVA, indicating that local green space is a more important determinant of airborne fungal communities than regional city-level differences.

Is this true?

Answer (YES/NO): NO